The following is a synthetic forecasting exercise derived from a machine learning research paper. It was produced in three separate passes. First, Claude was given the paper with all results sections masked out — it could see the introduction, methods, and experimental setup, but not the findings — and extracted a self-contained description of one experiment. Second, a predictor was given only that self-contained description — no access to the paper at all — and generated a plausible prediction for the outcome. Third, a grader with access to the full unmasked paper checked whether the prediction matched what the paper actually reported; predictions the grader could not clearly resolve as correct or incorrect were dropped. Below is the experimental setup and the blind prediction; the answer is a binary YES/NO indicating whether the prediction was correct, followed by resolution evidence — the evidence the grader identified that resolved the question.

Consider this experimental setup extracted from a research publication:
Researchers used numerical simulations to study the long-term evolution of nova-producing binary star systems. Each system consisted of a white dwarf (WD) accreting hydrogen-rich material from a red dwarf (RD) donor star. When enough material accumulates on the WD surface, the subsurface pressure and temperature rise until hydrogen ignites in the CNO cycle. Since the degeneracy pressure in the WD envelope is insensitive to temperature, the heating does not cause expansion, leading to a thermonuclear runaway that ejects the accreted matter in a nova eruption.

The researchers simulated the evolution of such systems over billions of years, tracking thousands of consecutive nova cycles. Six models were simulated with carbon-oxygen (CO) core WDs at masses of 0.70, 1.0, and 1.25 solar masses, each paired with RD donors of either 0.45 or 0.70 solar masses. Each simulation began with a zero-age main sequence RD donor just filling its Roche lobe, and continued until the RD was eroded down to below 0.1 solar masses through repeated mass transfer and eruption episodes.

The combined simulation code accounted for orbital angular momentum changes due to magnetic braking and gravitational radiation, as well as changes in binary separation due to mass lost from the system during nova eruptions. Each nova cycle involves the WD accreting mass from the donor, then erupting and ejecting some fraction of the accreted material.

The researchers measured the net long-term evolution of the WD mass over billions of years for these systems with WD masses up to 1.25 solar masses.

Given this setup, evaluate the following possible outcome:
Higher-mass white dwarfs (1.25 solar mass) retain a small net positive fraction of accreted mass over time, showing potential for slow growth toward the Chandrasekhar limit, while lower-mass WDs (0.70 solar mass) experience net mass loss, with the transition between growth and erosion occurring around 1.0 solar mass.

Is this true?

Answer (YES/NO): NO